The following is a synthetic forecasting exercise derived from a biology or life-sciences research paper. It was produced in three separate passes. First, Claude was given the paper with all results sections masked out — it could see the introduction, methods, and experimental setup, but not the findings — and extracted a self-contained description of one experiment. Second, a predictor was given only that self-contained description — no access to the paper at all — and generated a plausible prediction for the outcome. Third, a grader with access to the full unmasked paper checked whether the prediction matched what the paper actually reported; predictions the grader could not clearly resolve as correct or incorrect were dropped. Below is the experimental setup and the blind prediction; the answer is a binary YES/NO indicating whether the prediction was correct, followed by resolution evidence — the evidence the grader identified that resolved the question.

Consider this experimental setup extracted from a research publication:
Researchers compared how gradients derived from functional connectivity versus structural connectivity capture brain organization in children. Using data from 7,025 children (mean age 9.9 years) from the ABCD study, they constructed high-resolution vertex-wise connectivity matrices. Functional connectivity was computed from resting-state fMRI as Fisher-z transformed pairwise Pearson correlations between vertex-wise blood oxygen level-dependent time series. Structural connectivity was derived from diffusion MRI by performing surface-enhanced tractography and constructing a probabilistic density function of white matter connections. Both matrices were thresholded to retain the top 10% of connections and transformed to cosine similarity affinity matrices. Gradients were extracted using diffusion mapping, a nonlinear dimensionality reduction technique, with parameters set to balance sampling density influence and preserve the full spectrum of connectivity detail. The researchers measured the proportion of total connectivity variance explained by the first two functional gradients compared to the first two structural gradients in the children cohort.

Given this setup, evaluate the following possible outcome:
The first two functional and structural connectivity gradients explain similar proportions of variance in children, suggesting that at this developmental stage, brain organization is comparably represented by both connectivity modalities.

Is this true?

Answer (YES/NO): NO